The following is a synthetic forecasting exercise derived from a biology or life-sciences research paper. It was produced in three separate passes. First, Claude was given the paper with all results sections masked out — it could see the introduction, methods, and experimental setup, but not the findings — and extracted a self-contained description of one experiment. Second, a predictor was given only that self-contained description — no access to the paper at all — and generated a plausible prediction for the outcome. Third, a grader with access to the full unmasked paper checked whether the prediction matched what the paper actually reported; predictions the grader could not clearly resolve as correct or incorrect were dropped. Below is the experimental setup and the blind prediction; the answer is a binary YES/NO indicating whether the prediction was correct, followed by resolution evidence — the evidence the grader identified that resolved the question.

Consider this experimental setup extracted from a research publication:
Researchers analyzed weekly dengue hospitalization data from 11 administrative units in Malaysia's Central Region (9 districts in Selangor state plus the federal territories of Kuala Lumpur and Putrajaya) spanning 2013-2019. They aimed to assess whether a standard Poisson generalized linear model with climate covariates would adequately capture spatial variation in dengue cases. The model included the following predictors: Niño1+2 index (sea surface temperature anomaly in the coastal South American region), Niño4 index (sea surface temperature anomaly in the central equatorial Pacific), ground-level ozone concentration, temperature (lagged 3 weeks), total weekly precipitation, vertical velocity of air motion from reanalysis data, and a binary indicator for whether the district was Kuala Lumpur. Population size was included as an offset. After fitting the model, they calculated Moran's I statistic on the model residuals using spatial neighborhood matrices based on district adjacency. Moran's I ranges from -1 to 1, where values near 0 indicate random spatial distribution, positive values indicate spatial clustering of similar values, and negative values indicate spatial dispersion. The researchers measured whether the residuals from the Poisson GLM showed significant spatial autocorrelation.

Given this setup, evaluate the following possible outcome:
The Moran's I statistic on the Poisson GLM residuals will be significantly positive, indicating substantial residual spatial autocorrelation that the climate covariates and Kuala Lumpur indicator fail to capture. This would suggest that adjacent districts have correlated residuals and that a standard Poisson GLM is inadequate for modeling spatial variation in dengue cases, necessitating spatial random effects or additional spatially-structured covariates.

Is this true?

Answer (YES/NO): YES